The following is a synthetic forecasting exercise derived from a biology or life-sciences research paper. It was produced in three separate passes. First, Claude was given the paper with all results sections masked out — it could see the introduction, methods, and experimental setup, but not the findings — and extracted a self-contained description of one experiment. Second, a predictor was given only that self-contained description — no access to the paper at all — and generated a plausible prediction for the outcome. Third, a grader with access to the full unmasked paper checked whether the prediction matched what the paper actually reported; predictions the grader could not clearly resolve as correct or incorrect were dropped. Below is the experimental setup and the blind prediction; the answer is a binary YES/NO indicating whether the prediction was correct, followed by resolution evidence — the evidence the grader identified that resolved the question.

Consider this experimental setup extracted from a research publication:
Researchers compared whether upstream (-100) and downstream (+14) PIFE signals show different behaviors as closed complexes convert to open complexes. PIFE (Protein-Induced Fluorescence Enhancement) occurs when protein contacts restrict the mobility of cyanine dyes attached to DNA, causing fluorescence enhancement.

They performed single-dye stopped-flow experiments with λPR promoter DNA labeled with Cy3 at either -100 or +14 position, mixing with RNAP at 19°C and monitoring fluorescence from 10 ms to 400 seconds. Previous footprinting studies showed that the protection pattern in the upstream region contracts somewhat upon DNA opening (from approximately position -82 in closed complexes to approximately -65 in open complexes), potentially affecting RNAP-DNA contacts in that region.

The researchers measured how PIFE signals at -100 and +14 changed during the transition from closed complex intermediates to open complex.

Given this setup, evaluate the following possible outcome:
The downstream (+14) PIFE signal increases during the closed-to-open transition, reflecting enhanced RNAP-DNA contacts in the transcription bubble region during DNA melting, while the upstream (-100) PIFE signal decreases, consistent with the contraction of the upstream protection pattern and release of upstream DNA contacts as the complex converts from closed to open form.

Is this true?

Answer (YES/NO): NO